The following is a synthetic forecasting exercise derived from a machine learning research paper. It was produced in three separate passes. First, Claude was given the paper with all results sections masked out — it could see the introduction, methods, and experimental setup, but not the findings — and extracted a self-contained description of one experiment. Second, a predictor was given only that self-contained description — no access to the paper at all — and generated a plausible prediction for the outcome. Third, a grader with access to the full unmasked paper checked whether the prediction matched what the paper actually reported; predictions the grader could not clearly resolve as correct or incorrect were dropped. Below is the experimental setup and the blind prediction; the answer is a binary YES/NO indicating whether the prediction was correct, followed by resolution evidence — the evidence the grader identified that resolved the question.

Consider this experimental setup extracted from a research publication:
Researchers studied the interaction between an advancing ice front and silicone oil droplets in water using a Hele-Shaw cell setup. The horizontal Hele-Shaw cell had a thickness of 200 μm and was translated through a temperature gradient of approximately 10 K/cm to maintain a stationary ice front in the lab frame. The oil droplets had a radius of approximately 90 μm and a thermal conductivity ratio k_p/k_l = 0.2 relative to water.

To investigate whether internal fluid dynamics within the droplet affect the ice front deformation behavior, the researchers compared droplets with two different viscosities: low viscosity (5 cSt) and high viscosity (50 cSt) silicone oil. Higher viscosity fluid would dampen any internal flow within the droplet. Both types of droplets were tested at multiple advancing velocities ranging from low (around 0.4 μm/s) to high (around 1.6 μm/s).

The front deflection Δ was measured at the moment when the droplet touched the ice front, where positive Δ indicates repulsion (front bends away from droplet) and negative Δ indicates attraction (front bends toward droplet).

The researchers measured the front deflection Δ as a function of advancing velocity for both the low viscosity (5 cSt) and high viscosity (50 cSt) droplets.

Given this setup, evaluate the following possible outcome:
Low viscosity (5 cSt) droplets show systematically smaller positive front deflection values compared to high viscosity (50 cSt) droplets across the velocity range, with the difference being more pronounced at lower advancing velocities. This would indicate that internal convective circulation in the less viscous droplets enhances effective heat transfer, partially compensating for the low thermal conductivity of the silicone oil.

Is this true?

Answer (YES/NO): NO